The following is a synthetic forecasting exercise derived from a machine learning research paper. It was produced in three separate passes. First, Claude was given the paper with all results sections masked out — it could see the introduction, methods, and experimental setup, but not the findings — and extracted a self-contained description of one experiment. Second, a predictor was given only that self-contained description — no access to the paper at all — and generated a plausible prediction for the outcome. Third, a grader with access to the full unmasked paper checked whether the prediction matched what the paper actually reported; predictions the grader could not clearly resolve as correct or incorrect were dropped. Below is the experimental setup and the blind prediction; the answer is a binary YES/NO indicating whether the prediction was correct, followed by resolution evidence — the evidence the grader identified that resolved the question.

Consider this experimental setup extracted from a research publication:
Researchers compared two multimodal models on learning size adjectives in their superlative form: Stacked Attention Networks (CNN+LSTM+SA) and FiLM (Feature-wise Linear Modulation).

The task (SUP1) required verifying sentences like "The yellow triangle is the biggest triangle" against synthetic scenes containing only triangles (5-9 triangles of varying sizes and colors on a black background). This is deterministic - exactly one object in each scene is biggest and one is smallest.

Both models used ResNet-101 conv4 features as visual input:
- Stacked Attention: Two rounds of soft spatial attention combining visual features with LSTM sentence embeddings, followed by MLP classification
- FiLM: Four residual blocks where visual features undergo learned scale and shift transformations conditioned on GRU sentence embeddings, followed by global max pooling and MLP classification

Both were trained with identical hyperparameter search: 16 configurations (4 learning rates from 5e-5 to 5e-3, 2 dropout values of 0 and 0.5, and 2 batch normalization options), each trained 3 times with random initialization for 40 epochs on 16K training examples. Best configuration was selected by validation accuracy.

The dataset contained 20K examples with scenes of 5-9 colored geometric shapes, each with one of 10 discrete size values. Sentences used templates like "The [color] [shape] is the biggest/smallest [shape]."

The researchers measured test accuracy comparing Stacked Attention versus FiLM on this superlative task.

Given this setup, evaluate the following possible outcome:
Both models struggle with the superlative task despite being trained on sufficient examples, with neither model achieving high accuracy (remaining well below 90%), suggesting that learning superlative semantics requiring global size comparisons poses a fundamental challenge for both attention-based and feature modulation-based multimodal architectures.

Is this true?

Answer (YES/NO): NO